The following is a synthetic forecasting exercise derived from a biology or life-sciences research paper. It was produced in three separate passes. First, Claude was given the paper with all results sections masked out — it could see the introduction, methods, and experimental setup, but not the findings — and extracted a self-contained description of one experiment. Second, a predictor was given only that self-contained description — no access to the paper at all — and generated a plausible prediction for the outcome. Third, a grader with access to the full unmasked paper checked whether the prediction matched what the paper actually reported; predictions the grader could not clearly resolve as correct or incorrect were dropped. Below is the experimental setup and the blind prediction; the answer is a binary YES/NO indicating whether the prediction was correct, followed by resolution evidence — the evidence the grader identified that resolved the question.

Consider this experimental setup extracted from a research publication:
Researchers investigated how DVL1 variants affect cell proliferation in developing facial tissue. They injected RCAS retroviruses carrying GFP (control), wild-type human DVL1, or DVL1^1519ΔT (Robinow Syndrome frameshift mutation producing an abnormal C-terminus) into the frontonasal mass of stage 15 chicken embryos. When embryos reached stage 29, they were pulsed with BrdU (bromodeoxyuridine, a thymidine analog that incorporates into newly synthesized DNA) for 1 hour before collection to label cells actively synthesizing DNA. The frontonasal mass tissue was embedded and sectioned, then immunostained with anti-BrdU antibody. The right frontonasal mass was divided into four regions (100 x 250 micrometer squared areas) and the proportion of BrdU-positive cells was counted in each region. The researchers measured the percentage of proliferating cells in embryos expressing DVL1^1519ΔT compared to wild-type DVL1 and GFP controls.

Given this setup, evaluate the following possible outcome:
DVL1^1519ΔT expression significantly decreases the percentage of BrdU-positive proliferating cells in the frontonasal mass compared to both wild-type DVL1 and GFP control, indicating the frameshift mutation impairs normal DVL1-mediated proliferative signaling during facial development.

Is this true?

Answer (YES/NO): NO